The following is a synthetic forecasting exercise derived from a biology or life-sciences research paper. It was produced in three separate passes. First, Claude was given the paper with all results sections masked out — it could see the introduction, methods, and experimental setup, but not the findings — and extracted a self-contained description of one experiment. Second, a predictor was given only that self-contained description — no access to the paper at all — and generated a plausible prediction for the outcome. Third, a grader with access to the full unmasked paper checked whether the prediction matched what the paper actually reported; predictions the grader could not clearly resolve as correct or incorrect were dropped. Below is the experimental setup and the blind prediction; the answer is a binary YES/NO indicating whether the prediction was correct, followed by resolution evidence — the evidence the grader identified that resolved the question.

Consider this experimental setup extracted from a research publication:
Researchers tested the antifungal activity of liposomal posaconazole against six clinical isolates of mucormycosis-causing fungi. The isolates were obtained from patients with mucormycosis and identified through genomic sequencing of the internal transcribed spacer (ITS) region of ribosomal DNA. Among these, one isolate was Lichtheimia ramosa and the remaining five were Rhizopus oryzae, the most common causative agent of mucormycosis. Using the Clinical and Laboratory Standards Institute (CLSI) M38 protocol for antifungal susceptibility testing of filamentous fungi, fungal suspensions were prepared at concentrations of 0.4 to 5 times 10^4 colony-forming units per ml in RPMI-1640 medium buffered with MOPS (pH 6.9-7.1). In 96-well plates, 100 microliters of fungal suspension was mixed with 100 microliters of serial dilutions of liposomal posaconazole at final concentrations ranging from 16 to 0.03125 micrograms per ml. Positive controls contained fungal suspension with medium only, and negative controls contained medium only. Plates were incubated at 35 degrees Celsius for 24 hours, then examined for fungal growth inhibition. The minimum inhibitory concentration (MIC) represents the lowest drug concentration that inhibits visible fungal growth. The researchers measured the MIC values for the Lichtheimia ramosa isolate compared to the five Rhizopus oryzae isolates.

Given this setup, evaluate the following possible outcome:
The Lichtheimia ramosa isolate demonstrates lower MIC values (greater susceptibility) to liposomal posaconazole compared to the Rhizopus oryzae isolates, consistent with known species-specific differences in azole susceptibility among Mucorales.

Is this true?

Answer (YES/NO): YES